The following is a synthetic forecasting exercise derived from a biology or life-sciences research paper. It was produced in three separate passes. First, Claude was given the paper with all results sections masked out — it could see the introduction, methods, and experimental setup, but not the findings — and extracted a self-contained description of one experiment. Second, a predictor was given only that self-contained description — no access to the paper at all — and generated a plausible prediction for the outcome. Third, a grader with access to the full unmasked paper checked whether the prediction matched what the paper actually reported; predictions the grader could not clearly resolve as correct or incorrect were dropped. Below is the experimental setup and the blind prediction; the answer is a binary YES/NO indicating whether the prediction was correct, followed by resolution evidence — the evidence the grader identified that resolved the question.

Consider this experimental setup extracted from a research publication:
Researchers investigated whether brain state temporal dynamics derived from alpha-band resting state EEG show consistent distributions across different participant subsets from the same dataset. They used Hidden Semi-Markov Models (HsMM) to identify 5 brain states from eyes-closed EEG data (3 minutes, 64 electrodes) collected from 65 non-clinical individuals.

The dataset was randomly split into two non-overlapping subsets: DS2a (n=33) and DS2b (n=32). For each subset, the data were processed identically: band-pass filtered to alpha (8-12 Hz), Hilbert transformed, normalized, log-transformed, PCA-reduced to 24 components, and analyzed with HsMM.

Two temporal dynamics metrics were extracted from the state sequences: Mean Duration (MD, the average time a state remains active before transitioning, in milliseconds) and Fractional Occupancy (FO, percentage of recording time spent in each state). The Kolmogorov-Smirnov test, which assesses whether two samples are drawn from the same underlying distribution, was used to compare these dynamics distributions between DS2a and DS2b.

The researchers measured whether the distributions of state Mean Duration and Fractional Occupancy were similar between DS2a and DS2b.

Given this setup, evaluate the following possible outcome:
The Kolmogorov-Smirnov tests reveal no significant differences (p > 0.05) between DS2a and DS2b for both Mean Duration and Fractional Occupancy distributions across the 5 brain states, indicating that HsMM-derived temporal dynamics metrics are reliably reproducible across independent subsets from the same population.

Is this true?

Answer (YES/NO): NO